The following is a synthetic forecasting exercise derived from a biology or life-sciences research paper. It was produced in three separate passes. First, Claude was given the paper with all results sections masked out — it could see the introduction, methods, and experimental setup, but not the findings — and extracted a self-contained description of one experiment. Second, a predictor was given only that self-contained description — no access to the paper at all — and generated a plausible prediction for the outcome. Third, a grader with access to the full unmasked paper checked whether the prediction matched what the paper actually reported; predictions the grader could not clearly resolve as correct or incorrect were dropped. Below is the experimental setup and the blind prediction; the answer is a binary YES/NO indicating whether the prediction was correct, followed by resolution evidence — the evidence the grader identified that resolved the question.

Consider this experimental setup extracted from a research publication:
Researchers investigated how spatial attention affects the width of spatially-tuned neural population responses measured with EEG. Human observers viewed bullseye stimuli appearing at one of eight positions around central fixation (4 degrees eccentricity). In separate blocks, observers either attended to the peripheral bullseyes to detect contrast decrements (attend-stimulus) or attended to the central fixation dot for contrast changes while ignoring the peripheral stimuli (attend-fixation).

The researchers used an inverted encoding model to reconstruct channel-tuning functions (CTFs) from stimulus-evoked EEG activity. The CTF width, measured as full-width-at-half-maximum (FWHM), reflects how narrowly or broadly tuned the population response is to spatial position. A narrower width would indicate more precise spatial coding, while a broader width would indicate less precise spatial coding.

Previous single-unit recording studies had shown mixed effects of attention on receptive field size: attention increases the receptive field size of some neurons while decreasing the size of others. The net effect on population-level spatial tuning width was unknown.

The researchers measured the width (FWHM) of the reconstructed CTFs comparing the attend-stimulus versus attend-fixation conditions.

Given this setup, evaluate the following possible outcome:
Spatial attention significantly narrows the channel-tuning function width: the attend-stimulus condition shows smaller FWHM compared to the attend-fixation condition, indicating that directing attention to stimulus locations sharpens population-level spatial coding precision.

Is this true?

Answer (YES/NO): NO